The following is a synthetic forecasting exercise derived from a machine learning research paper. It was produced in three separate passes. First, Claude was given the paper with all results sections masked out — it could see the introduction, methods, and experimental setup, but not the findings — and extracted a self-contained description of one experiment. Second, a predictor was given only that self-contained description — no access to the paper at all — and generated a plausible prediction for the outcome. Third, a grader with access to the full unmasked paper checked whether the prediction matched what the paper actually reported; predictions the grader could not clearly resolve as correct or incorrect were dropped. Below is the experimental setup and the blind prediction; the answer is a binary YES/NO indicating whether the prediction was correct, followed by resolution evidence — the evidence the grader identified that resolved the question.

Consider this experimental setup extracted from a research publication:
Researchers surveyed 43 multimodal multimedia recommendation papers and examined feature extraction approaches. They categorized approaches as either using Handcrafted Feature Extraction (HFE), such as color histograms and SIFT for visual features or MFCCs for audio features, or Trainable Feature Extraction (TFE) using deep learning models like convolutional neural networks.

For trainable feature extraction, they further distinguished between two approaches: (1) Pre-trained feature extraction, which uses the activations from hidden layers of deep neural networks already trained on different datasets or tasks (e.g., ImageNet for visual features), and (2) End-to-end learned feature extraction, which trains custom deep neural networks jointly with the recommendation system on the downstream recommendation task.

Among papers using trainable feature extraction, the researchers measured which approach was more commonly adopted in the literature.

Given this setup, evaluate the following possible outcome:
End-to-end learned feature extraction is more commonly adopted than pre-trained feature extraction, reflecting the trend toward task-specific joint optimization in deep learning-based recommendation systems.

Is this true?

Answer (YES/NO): NO